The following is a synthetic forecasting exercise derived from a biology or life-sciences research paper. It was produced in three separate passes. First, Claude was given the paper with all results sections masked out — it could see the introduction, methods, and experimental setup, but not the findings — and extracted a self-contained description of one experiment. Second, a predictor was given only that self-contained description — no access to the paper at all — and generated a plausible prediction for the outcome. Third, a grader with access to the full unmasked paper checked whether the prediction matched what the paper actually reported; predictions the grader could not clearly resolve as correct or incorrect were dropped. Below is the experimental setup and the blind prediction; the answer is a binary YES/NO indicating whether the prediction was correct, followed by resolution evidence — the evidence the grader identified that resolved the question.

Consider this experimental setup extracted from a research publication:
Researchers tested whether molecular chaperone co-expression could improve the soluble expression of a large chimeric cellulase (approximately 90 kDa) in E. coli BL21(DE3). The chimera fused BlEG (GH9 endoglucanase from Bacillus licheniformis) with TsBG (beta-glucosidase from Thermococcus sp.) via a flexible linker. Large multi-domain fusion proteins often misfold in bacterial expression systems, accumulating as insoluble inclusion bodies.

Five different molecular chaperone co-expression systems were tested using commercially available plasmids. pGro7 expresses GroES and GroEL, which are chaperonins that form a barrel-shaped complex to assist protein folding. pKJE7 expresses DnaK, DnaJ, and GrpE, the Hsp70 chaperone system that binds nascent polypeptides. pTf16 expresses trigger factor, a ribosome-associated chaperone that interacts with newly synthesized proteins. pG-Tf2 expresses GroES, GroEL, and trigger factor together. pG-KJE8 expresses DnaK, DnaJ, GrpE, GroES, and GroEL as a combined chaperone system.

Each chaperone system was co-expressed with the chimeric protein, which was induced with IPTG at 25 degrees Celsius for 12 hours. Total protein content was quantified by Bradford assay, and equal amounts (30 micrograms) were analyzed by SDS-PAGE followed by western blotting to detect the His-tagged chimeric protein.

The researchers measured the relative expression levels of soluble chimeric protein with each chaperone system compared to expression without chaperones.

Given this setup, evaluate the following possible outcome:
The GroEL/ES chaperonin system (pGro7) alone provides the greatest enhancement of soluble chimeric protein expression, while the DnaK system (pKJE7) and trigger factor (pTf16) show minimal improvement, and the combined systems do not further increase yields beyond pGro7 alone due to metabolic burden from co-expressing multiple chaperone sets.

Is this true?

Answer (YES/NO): NO